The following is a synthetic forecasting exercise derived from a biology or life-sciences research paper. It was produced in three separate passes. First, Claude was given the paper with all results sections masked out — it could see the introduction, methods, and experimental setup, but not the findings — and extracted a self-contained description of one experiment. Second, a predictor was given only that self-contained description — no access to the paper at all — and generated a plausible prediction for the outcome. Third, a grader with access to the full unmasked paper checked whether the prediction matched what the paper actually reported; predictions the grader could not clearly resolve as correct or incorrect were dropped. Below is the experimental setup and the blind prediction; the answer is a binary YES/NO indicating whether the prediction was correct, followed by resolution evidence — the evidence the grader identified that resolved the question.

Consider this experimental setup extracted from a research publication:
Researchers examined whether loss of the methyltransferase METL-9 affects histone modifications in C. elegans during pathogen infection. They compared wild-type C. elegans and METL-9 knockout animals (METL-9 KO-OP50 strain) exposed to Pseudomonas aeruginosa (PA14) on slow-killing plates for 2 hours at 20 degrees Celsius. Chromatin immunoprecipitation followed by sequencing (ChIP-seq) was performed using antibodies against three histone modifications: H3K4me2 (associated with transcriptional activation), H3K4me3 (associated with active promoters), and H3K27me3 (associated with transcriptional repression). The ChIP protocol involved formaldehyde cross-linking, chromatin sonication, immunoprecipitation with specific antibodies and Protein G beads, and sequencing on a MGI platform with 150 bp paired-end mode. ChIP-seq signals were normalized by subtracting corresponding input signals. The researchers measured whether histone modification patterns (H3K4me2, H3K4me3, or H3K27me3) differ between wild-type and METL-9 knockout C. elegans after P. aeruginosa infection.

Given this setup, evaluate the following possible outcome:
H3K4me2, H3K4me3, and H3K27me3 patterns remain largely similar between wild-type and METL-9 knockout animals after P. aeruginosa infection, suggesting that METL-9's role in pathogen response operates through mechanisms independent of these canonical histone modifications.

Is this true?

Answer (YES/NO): NO